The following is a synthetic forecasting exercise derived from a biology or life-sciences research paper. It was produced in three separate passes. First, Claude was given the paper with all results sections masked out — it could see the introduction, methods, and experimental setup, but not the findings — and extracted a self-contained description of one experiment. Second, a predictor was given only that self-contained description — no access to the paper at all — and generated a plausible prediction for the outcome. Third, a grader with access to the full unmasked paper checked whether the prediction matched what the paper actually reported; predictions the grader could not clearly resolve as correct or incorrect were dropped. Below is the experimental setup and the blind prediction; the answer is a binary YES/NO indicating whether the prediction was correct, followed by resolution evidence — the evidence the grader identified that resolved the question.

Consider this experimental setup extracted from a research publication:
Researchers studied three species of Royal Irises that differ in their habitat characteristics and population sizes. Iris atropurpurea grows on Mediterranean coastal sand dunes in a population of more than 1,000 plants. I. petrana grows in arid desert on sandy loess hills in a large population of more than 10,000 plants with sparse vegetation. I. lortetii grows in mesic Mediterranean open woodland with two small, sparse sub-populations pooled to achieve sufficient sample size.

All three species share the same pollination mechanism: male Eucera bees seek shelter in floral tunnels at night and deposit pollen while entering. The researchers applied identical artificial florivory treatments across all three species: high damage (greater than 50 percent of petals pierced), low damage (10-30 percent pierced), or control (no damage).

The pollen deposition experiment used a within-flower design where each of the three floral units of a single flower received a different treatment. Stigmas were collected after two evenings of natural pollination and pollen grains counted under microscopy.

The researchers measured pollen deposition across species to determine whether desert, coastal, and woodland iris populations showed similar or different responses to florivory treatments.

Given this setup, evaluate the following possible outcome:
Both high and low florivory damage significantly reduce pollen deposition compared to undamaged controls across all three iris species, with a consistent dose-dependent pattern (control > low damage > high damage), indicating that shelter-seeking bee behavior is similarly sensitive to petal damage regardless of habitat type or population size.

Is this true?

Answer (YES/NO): NO